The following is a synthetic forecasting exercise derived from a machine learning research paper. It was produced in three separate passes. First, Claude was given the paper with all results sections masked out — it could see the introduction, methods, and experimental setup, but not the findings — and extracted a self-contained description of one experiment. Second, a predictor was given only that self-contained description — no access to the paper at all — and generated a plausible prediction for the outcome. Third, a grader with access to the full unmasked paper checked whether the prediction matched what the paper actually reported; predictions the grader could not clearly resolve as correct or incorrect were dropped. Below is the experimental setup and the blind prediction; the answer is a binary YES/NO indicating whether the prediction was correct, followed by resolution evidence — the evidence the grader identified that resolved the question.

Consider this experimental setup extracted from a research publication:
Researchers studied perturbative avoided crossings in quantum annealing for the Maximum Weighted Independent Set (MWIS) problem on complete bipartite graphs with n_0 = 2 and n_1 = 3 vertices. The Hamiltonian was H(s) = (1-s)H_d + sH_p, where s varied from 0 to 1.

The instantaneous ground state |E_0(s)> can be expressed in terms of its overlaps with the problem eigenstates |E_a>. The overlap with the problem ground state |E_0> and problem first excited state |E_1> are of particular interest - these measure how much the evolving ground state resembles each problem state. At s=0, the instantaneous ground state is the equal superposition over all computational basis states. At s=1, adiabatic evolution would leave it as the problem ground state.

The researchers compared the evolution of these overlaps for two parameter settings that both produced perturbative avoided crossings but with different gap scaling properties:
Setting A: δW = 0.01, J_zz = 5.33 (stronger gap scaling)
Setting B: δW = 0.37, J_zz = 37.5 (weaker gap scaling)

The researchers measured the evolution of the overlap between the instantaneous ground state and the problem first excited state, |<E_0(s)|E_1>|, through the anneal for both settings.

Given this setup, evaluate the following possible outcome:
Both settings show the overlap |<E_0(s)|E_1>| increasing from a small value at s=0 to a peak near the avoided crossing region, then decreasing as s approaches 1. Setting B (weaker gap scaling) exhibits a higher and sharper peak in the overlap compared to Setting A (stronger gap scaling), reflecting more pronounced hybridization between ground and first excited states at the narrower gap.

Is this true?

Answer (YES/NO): NO